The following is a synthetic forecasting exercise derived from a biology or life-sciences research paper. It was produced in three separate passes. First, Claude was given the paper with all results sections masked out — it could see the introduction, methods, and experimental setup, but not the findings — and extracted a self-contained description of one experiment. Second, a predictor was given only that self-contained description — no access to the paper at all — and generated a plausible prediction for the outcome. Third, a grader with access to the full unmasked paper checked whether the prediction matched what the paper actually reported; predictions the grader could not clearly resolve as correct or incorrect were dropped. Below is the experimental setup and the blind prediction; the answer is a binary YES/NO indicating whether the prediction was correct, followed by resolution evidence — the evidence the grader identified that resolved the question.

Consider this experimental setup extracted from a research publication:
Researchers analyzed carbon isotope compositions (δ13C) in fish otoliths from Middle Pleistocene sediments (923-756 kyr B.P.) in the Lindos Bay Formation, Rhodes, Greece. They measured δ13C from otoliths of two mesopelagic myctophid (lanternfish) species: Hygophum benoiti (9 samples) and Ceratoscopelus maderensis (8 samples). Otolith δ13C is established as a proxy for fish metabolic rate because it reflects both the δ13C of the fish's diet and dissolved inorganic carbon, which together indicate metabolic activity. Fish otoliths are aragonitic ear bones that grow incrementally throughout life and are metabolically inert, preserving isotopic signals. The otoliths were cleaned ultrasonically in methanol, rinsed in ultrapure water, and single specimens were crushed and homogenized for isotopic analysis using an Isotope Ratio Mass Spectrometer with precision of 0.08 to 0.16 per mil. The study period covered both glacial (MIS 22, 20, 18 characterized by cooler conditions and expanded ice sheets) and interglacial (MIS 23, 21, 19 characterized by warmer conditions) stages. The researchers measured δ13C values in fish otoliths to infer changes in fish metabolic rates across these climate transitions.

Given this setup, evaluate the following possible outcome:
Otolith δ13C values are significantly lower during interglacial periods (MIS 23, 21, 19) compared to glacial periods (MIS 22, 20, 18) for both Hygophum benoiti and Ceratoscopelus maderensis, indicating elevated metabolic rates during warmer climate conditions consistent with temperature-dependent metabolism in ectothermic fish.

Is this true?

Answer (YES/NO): NO